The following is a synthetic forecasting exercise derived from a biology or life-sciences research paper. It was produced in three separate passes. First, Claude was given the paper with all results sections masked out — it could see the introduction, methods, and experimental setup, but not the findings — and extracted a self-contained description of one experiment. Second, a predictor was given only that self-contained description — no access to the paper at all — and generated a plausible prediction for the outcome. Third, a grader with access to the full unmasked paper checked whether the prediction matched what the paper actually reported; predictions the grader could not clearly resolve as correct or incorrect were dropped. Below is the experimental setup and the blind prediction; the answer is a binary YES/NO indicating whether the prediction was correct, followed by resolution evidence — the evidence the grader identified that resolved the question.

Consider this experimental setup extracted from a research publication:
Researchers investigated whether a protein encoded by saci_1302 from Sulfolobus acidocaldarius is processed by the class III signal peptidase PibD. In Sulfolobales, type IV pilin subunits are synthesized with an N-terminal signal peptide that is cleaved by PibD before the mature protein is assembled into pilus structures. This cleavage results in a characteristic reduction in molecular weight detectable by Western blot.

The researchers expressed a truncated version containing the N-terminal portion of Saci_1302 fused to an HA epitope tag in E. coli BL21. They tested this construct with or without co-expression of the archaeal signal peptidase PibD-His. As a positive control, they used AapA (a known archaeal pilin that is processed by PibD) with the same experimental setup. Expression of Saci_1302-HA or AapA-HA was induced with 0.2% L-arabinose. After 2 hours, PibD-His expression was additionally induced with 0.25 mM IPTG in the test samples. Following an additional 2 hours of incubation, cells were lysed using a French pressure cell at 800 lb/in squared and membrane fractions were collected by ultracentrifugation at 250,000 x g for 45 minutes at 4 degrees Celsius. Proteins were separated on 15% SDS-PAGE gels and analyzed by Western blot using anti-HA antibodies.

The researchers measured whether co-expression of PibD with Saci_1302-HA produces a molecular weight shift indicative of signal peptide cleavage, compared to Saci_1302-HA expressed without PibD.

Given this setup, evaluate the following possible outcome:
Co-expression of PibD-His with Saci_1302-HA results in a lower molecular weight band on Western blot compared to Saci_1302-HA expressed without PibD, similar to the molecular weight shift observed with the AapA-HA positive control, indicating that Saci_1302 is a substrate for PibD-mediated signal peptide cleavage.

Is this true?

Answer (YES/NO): YES